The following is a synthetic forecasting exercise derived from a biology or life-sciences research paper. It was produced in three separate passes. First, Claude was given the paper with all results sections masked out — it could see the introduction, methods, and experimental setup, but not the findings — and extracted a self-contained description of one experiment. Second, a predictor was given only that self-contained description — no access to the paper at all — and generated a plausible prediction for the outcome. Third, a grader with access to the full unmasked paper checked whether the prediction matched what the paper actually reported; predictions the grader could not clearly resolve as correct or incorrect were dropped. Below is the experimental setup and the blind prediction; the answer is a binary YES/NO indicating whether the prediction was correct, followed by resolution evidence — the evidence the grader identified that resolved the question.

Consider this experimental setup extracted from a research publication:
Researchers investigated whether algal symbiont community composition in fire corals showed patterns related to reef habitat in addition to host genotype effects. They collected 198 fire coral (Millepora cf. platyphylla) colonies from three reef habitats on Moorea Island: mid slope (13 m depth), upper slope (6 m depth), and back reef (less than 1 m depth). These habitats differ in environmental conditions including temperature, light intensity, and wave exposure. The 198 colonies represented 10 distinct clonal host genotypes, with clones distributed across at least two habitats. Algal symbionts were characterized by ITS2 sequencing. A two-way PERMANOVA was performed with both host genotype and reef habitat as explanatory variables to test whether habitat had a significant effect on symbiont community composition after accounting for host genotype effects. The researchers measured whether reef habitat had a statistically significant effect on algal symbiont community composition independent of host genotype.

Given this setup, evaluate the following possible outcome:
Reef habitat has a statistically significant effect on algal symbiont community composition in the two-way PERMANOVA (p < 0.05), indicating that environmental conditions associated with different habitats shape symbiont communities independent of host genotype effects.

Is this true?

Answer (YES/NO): YES